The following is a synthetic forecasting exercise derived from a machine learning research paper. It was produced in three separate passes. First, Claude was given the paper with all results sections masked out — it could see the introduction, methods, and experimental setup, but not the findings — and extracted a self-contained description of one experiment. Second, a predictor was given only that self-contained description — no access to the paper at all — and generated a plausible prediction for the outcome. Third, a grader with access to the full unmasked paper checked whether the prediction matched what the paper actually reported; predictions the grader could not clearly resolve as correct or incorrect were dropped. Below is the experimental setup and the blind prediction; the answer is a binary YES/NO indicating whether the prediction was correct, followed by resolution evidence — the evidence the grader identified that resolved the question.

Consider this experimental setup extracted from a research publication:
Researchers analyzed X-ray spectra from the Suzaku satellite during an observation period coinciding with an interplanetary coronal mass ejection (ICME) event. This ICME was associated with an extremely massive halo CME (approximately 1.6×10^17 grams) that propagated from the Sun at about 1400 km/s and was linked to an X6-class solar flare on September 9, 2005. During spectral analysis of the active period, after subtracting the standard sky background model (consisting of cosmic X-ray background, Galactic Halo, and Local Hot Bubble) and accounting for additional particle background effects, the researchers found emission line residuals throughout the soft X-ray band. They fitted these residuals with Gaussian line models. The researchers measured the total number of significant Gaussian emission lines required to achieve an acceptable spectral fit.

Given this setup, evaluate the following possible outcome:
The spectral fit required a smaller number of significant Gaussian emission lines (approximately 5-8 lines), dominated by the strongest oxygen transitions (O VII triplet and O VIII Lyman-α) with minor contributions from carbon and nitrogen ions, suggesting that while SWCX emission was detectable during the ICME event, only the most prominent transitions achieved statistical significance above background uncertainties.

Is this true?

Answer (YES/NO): NO